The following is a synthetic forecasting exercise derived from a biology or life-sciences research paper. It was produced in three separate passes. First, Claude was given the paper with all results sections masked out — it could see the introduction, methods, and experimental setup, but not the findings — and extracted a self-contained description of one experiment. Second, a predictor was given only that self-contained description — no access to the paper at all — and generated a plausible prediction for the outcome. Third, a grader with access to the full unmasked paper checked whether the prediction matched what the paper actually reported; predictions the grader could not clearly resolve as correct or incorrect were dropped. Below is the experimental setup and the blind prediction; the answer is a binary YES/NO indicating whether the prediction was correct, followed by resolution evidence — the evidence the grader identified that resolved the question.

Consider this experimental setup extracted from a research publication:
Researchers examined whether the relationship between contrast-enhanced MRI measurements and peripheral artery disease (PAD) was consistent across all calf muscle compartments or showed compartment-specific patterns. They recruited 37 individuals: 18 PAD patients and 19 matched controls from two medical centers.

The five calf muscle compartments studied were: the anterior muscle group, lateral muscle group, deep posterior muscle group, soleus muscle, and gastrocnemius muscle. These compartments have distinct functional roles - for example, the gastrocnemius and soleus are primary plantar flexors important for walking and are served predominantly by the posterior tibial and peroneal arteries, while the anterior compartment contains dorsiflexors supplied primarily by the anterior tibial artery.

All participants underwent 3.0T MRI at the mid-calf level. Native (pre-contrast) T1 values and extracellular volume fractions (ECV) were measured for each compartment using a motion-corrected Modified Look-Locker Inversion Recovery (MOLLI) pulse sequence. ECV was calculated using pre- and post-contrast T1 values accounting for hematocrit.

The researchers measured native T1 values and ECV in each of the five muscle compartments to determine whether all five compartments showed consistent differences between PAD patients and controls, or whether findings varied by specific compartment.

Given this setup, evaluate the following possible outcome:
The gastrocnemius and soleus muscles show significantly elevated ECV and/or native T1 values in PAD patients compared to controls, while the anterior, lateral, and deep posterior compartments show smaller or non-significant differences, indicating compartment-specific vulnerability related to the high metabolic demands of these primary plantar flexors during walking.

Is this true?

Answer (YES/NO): NO